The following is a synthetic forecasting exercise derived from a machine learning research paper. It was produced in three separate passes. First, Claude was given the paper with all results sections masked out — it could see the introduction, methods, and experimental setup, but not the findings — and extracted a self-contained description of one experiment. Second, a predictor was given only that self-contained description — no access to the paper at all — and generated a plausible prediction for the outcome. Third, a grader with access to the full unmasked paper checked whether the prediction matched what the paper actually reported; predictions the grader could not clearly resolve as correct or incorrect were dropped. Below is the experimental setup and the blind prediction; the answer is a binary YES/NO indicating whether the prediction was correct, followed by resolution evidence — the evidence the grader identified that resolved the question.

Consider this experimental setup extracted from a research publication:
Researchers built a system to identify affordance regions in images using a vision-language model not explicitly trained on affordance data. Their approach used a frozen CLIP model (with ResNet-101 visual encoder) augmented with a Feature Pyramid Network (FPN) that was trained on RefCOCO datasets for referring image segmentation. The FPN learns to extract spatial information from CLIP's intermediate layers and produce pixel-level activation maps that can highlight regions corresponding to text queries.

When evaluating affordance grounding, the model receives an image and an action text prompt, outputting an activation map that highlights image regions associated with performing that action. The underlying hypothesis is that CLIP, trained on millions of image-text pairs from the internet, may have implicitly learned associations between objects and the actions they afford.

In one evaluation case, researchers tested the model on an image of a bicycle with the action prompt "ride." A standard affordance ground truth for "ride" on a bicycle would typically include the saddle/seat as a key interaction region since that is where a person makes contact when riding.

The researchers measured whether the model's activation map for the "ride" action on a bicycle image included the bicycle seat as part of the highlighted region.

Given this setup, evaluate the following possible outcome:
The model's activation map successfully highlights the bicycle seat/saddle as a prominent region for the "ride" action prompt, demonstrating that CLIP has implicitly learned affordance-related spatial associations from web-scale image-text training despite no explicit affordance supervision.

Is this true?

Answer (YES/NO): NO